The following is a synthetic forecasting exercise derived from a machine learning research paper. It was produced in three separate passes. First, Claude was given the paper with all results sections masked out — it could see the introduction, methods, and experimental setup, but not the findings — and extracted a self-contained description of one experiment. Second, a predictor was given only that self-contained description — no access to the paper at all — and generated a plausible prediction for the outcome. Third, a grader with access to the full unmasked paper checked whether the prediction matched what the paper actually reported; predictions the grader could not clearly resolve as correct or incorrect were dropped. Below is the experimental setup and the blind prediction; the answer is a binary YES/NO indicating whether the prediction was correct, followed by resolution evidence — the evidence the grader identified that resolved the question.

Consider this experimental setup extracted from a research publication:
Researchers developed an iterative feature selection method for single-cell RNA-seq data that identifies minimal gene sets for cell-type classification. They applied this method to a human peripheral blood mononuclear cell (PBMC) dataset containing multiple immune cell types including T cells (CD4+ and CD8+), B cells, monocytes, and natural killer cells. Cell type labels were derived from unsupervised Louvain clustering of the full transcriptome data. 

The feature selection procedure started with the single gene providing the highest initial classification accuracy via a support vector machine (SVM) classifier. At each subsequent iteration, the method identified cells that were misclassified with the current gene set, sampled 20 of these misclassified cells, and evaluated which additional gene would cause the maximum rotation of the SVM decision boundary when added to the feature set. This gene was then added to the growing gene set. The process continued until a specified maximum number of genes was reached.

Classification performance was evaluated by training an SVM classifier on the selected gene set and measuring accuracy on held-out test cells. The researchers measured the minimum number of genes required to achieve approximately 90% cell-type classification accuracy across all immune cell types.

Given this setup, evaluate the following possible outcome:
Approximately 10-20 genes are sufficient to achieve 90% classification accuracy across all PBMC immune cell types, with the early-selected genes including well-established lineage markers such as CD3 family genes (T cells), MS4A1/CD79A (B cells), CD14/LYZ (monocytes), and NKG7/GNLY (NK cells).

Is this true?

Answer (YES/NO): NO